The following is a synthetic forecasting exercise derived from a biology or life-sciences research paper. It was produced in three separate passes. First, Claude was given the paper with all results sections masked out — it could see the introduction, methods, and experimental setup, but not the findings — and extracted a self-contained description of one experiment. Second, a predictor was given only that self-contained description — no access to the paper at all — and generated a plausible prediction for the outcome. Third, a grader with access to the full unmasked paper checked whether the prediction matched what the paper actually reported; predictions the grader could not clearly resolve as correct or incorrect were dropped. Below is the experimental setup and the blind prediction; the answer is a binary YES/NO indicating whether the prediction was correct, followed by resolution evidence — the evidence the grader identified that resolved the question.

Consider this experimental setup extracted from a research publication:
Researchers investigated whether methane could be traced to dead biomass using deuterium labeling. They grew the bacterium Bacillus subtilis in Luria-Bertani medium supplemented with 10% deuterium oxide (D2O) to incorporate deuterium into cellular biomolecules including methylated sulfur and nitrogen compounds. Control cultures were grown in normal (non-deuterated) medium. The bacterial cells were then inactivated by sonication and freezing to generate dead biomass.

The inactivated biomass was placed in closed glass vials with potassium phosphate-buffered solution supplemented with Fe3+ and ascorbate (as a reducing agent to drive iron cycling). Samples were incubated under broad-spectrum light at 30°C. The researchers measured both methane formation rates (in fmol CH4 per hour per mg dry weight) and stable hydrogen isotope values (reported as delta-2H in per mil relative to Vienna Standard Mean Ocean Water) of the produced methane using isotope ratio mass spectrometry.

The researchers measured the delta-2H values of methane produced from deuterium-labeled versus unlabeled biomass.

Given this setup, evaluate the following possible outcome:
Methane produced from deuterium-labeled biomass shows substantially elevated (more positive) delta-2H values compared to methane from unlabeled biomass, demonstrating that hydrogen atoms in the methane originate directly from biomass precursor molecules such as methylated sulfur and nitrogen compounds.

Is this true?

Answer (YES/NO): YES